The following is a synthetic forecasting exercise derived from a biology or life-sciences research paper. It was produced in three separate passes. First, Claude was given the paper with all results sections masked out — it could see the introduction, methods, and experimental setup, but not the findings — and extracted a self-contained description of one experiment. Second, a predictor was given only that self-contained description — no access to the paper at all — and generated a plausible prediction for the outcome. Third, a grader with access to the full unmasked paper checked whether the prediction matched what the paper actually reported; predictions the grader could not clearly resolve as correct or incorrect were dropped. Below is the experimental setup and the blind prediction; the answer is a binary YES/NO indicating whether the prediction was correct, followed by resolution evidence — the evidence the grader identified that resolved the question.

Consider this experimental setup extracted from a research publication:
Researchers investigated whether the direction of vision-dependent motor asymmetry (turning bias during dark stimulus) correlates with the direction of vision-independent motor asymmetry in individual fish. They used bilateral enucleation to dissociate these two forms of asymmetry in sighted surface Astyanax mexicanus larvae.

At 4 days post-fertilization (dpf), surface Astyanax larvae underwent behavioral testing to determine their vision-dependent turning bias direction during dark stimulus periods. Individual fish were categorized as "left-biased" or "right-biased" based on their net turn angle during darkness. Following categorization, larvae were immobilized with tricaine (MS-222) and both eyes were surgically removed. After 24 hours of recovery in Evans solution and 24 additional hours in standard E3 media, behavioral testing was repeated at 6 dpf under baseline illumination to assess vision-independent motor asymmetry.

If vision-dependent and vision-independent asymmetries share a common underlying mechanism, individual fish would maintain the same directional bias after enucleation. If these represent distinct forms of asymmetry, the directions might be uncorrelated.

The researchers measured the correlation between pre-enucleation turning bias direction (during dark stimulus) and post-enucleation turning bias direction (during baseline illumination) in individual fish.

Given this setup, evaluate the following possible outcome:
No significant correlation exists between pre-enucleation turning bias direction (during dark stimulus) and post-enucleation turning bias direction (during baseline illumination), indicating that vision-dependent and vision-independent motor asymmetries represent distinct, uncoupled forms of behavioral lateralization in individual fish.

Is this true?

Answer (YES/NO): YES